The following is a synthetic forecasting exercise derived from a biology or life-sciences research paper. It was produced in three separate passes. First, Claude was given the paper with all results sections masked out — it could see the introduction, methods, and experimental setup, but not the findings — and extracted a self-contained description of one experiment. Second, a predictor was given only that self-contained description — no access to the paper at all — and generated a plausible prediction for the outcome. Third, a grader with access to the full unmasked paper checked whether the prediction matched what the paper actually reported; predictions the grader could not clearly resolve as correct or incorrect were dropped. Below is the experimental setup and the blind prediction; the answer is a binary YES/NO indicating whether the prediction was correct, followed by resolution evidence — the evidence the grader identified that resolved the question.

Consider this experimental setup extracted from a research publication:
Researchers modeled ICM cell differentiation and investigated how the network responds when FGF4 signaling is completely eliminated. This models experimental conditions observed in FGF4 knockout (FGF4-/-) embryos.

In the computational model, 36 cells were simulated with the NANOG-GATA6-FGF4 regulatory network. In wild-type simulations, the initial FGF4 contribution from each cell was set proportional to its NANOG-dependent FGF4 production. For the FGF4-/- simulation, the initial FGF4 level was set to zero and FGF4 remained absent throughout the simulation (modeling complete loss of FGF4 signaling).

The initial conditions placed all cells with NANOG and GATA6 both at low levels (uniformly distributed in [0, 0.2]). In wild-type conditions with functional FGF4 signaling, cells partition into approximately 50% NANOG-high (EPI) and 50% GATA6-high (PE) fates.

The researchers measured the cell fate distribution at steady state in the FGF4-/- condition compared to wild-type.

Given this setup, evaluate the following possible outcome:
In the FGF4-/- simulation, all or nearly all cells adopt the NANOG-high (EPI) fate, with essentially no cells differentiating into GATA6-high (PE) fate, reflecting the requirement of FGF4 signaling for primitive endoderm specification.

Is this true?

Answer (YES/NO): YES